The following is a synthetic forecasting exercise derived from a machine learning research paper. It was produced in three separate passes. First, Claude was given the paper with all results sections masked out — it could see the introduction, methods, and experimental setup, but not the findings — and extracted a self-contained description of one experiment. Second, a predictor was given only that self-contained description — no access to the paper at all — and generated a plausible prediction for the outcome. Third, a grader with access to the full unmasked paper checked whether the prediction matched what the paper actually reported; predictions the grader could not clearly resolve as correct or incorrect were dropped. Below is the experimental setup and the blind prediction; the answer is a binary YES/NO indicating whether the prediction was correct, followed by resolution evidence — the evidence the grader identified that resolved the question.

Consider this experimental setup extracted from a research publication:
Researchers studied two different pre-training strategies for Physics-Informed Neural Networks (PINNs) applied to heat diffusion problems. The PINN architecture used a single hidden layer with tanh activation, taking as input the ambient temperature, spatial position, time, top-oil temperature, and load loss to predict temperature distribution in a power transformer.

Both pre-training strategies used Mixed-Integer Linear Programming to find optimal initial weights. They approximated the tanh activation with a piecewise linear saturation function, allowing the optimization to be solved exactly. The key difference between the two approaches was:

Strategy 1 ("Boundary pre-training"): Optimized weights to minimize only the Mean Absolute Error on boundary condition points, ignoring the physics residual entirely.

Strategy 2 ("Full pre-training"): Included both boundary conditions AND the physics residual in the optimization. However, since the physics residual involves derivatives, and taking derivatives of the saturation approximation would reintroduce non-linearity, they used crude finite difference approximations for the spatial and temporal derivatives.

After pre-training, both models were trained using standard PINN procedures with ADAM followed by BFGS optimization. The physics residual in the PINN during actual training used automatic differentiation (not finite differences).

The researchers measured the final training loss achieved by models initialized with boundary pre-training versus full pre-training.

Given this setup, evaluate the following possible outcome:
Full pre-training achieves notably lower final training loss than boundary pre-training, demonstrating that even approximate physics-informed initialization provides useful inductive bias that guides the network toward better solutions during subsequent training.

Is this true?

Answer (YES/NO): NO